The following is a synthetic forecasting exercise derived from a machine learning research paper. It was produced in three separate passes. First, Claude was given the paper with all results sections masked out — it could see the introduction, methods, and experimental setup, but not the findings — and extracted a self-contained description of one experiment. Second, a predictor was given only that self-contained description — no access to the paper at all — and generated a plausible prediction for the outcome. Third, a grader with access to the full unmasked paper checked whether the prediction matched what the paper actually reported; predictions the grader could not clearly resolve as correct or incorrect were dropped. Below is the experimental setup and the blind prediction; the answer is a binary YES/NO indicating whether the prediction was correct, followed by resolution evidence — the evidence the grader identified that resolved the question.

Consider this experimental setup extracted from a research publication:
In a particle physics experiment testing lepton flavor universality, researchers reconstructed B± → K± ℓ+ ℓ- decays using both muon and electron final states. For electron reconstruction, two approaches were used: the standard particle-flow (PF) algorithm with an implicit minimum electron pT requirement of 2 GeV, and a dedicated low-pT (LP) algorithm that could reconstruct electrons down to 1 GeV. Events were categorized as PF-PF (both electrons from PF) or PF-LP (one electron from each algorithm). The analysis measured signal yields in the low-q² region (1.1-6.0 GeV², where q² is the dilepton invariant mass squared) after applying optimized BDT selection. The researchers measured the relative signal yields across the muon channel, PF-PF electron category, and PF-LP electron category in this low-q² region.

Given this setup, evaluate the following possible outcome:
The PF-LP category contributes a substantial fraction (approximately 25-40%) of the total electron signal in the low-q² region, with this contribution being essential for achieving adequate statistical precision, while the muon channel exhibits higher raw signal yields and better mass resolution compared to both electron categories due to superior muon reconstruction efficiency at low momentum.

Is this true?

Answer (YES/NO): NO